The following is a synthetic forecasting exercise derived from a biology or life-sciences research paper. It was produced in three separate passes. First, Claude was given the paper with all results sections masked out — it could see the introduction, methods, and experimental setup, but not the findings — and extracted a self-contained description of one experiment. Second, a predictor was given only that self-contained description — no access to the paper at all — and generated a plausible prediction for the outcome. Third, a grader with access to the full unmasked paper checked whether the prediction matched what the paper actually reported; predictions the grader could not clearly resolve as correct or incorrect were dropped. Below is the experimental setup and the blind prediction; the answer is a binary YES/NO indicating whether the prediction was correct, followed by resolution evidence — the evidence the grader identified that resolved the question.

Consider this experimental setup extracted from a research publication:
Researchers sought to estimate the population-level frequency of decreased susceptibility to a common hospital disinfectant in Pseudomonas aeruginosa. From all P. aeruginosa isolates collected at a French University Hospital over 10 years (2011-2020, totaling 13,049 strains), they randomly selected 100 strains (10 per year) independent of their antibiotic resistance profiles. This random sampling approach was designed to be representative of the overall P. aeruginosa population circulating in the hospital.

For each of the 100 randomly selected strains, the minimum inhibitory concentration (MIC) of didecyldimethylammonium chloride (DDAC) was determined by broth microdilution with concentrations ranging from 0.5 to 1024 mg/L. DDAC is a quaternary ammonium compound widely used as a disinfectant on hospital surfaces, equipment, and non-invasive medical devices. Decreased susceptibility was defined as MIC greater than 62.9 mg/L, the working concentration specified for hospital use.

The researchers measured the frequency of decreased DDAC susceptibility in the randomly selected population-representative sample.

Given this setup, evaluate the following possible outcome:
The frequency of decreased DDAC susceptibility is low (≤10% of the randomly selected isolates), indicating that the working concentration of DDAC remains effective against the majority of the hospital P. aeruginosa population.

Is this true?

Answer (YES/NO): NO